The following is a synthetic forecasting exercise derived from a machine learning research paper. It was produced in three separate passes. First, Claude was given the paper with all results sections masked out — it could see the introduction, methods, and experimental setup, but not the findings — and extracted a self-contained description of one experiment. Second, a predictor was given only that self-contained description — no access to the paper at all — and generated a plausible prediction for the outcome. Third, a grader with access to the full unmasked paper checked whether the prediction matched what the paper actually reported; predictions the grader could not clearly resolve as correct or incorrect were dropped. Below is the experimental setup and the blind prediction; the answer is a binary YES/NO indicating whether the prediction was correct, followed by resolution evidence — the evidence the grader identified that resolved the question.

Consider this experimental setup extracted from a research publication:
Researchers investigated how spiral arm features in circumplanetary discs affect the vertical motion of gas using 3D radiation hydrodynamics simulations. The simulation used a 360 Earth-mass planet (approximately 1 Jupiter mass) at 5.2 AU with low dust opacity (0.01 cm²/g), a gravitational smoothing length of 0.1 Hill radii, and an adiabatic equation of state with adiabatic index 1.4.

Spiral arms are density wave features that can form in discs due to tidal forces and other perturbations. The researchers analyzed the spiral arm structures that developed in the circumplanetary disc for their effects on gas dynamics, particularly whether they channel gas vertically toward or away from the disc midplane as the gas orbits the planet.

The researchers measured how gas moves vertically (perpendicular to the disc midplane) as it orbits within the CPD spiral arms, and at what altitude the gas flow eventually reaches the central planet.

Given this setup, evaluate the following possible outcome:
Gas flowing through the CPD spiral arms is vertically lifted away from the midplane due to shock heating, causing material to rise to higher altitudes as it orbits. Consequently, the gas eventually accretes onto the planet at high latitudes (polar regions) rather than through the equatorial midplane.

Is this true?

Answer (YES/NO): NO